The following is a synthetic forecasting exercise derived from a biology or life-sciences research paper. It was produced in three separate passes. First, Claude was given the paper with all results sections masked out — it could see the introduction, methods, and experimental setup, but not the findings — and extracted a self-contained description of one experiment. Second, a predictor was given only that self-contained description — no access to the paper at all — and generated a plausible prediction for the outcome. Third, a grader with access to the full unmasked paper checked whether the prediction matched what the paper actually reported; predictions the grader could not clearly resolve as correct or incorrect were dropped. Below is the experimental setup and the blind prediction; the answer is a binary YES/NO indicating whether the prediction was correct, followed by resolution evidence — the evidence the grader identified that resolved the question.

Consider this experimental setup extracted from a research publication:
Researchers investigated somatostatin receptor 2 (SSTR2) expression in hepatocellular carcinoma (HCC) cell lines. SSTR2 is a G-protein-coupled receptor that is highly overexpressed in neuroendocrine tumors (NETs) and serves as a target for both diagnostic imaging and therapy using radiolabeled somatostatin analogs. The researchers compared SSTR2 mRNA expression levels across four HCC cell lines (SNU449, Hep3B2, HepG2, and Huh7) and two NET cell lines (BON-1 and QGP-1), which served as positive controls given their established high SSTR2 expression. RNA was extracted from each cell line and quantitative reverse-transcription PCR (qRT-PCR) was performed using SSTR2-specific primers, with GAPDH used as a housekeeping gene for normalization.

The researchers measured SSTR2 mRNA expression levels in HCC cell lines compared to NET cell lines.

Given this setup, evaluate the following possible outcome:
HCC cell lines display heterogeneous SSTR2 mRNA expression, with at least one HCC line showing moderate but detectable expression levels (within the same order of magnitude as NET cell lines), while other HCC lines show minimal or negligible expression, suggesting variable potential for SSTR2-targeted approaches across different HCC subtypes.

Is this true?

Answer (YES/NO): NO